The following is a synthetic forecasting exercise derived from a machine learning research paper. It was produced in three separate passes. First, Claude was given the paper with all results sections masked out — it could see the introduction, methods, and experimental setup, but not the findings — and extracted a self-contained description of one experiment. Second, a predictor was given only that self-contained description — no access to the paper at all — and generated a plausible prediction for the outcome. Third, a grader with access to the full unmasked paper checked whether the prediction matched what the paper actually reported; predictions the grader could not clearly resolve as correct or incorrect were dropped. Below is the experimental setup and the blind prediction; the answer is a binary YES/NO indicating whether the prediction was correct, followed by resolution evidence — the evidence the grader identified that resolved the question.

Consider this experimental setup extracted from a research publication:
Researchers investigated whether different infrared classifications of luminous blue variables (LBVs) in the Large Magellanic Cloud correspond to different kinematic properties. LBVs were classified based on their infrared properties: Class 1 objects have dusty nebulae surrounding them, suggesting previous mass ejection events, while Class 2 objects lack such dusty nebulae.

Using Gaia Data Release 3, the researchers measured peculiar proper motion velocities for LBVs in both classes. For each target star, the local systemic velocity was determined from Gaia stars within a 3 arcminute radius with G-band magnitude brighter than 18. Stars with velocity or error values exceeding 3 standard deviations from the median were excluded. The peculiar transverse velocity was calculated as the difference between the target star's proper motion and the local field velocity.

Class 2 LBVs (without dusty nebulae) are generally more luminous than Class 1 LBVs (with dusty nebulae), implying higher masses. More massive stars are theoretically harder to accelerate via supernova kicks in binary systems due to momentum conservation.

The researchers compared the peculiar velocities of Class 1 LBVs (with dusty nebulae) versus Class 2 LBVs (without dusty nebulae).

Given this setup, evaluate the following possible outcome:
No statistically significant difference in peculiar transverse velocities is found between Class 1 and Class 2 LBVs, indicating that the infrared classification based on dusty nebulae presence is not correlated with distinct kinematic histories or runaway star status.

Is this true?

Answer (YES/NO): NO